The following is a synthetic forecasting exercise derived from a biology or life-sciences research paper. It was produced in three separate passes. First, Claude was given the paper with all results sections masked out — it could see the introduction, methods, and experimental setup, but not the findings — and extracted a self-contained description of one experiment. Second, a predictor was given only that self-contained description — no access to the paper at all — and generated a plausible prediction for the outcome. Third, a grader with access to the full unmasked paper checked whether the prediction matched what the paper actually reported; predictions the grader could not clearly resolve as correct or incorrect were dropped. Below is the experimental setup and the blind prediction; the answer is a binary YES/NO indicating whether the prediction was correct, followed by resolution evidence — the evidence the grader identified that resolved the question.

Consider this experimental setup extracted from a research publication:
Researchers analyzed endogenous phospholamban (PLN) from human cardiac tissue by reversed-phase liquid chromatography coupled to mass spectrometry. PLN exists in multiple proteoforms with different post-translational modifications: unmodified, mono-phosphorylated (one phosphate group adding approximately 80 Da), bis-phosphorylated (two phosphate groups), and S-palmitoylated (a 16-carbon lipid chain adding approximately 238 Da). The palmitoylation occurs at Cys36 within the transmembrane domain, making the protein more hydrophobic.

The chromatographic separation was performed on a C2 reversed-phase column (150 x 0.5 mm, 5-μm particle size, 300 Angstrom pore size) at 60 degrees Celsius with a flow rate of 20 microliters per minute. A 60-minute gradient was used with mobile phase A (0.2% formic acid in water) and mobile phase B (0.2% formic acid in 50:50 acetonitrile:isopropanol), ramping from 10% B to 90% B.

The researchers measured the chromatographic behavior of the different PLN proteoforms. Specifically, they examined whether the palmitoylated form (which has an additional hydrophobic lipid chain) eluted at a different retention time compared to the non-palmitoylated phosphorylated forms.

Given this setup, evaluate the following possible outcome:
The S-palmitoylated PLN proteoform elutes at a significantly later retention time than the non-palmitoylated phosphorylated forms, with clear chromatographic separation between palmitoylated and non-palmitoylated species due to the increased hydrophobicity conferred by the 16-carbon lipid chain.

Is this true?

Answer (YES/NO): YES